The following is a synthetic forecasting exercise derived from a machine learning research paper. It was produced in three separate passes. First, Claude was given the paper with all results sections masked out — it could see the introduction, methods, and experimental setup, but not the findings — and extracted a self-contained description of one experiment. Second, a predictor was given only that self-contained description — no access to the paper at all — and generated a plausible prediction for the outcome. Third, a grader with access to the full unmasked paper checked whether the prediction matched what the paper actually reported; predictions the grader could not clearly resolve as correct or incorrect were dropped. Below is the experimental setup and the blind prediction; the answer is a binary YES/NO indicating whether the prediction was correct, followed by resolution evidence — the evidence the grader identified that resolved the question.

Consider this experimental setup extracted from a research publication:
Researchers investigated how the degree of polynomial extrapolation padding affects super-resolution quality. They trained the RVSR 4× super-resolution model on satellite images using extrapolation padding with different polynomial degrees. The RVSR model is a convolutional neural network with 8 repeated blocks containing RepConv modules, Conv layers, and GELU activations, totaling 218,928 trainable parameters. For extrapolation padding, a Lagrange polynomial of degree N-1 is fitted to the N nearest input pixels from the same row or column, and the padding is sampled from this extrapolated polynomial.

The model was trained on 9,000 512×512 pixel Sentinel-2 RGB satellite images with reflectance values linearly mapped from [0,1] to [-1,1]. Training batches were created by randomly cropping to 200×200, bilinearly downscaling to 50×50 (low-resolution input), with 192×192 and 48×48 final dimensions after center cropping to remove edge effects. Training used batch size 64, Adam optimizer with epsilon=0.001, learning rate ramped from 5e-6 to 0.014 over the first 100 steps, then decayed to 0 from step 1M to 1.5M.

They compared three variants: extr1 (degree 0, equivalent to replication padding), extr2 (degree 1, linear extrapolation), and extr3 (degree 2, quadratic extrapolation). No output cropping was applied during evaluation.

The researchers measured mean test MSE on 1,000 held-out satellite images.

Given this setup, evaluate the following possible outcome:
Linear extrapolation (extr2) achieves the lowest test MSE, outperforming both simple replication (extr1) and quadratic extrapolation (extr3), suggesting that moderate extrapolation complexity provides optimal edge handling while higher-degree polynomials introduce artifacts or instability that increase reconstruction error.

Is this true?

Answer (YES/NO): NO